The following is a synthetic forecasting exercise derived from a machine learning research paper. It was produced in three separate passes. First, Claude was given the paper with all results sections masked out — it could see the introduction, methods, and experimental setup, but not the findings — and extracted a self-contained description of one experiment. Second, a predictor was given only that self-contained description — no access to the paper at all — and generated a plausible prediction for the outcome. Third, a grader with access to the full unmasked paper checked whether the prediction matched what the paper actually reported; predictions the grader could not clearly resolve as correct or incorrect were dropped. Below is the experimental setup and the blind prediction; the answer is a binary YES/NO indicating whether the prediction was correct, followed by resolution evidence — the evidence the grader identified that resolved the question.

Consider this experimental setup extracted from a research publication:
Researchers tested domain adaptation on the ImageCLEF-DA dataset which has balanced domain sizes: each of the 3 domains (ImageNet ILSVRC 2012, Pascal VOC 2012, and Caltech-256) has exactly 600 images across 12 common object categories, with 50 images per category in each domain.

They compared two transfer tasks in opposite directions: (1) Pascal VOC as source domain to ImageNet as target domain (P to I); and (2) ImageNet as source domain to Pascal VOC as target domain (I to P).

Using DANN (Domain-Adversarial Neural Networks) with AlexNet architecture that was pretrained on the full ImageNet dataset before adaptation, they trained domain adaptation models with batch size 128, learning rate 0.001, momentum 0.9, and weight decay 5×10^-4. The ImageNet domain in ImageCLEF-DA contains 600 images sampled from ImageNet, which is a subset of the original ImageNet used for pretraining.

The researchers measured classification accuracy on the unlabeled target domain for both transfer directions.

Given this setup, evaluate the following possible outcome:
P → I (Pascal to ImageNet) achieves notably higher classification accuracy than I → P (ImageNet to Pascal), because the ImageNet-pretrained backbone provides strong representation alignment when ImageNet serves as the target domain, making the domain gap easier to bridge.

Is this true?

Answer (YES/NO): YES